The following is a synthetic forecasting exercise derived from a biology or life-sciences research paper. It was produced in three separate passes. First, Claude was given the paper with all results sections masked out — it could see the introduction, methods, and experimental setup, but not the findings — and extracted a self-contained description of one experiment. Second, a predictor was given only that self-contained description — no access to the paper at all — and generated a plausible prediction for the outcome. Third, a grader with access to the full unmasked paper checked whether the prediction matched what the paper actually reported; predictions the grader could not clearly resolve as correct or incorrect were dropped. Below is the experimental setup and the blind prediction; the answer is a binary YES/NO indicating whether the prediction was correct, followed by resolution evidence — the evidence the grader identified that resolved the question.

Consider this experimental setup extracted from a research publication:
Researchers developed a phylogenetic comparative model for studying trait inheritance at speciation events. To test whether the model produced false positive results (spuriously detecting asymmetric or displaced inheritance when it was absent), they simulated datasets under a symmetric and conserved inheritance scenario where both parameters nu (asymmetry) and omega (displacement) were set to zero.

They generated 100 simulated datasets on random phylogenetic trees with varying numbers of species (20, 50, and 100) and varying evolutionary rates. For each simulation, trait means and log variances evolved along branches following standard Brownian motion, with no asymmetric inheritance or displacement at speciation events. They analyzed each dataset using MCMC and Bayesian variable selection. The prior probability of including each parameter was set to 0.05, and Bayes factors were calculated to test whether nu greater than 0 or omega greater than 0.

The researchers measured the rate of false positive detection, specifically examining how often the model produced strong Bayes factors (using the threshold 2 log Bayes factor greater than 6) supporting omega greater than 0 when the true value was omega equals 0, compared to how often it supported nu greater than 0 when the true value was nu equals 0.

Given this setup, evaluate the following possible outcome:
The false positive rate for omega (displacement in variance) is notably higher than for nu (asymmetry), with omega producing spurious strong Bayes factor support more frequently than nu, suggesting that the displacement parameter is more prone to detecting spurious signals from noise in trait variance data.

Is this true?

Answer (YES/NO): NO